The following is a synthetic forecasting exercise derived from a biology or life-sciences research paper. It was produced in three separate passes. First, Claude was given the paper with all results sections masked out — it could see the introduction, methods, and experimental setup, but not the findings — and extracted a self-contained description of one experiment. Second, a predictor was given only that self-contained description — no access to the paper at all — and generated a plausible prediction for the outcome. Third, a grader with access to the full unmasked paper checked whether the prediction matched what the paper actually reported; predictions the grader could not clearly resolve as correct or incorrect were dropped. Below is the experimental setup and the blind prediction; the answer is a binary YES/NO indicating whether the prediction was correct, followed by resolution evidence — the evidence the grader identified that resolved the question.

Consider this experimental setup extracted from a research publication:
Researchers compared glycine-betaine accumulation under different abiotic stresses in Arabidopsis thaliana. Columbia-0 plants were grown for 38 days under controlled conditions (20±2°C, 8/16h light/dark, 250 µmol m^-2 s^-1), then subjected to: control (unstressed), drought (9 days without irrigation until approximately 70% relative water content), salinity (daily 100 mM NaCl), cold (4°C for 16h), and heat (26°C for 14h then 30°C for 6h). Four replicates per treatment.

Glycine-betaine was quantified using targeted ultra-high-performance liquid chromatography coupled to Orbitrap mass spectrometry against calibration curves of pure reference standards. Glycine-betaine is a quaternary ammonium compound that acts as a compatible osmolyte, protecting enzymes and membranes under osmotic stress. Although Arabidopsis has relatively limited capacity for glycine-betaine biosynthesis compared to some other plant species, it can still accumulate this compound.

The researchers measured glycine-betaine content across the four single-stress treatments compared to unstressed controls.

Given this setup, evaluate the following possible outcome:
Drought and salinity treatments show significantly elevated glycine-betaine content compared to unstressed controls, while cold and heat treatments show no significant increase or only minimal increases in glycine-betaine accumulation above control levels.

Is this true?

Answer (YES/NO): NO